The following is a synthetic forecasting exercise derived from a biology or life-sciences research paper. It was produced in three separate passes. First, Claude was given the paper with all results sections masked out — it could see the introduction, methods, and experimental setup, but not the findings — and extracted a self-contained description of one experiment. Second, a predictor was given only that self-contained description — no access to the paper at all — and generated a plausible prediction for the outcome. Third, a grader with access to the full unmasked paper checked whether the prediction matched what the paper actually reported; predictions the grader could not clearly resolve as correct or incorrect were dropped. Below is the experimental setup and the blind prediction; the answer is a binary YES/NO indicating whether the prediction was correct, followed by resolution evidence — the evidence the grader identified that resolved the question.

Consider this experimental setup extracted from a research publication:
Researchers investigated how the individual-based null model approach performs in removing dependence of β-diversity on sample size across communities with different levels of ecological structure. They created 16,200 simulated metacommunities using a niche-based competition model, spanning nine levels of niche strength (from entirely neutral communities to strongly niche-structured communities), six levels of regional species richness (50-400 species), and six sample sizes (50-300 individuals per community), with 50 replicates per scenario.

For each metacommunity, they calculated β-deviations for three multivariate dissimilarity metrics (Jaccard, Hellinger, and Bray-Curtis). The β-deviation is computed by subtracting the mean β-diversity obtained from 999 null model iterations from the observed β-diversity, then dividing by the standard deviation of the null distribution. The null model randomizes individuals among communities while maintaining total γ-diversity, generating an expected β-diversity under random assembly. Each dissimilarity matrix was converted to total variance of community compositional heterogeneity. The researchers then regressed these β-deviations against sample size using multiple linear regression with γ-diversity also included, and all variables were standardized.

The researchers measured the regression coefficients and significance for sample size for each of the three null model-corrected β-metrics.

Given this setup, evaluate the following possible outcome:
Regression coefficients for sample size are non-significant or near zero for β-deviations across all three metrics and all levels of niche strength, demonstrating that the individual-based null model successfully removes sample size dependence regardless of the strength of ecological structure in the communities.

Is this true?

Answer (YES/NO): NO